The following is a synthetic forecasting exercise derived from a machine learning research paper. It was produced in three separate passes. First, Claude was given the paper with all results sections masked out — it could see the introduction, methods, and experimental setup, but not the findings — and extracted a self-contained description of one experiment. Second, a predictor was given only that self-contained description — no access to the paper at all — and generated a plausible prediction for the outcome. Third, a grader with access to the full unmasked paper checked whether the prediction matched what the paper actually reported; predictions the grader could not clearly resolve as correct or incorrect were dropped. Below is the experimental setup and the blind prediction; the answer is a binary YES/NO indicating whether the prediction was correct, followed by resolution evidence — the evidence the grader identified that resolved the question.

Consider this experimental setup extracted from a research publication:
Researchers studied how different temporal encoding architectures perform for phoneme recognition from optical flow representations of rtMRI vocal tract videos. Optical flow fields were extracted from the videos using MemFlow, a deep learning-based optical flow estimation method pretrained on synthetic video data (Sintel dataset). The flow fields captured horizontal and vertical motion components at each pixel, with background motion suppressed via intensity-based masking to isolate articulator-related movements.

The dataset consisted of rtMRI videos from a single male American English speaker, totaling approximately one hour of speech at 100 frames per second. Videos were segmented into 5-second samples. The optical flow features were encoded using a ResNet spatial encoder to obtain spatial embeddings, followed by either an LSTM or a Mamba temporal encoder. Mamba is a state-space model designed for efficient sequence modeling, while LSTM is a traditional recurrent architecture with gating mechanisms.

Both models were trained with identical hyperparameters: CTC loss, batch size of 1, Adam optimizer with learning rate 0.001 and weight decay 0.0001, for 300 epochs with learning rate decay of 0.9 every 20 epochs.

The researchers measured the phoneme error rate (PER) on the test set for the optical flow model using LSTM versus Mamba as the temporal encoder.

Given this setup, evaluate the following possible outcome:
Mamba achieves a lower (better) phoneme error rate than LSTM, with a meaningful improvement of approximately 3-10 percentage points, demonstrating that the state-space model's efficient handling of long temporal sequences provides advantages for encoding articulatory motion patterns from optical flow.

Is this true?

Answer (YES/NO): NO